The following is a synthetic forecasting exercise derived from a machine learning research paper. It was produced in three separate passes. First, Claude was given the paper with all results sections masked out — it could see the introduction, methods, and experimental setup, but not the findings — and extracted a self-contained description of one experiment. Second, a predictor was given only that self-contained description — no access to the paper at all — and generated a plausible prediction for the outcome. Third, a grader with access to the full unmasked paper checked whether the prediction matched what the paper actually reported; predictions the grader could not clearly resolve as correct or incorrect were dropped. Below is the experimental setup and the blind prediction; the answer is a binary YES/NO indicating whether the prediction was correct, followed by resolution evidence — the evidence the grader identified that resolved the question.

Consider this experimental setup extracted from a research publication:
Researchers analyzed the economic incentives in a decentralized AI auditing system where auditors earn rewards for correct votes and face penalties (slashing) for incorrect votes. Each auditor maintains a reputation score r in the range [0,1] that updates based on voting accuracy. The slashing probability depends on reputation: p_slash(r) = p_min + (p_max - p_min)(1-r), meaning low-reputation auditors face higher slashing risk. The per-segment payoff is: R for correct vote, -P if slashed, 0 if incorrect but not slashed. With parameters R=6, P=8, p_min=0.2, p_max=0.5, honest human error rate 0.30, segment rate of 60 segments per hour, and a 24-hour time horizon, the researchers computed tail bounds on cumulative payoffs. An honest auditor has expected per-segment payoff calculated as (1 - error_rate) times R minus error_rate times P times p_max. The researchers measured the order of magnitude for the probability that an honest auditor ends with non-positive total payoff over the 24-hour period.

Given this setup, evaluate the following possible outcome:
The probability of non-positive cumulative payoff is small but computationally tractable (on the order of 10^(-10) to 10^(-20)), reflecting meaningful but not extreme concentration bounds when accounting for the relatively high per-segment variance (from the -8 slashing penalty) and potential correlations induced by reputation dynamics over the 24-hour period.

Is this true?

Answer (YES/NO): NO